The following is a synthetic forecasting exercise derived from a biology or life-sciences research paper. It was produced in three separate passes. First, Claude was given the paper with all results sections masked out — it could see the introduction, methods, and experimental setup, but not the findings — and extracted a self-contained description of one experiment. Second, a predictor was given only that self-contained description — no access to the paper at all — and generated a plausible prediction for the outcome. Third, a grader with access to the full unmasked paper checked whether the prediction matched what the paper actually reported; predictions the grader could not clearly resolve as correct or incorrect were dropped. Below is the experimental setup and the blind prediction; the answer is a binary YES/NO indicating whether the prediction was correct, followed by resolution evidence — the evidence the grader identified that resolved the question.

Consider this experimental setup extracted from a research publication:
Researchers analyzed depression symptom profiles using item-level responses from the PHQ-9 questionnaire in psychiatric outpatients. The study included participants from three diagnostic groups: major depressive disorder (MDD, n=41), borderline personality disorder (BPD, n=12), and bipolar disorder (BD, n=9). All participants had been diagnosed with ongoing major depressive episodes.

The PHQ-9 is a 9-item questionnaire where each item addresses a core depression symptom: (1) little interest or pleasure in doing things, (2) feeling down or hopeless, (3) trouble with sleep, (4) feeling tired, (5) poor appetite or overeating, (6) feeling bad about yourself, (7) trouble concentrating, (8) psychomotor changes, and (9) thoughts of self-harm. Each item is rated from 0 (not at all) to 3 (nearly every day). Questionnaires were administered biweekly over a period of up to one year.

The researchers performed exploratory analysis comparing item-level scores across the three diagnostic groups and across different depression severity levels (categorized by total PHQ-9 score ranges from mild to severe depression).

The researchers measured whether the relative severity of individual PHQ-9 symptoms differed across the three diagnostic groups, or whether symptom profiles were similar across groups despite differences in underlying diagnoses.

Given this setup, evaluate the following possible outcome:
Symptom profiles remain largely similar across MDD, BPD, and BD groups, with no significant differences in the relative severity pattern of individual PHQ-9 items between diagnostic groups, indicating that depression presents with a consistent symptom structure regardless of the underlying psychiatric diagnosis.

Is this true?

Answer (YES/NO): YES